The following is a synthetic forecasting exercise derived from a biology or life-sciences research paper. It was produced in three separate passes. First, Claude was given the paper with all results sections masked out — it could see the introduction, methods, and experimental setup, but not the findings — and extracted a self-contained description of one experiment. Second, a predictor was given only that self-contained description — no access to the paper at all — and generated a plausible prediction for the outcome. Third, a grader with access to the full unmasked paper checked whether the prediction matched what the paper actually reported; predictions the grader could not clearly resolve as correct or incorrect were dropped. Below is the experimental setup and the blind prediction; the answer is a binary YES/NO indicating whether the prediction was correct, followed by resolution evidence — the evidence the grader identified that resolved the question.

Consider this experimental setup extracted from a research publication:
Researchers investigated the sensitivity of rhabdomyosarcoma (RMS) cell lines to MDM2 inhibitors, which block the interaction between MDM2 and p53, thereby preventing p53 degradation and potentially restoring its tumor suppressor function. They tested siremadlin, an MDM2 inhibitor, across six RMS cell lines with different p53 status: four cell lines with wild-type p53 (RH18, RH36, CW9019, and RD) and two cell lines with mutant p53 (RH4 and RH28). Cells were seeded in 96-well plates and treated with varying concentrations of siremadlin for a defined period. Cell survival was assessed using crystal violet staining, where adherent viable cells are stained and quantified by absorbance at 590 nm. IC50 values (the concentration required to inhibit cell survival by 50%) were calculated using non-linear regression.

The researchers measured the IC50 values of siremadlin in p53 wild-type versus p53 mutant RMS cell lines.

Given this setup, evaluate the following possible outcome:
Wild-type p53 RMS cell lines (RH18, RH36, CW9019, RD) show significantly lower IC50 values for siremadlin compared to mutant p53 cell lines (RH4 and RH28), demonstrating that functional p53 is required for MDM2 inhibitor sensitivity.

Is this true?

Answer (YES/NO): NO